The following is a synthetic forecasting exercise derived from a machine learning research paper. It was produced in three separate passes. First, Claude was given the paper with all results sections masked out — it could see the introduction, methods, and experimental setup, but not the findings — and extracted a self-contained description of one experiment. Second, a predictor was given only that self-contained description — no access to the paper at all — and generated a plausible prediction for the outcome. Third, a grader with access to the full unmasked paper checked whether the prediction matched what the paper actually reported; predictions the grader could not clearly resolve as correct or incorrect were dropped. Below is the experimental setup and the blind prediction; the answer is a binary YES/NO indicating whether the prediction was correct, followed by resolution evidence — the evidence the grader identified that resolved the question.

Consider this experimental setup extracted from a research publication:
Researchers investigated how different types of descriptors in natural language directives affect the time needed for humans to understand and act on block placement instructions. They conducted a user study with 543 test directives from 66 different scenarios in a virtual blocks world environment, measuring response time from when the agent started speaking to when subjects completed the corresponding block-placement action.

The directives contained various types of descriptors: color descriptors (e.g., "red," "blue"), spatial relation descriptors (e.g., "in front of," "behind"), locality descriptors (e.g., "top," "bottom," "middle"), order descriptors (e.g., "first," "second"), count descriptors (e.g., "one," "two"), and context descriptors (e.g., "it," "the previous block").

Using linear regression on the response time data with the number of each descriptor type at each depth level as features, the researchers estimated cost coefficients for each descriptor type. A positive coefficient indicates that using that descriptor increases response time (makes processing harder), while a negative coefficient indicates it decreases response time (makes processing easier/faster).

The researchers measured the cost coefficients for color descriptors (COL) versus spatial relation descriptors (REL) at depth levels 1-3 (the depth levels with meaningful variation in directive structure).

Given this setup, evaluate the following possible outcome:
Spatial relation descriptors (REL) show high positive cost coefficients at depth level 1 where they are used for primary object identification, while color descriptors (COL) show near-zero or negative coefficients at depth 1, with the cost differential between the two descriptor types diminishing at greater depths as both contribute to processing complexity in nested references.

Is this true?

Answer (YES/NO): NO